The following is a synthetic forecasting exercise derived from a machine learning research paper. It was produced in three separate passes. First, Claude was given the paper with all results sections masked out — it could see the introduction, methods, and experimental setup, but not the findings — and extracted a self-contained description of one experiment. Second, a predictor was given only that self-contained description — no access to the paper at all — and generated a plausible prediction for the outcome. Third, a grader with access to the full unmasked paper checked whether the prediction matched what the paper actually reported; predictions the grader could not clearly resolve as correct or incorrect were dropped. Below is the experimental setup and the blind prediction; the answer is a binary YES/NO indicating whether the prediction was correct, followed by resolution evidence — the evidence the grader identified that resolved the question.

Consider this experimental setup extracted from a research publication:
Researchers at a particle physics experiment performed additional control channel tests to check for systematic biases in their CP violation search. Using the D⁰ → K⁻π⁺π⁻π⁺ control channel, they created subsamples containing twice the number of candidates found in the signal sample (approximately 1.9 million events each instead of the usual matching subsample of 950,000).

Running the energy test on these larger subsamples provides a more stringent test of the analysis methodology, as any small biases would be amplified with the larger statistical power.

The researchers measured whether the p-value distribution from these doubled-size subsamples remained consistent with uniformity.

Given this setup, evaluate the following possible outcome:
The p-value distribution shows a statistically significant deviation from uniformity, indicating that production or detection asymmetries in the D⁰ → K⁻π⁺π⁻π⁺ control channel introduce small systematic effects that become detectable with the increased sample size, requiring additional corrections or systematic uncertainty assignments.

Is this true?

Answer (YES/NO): NO